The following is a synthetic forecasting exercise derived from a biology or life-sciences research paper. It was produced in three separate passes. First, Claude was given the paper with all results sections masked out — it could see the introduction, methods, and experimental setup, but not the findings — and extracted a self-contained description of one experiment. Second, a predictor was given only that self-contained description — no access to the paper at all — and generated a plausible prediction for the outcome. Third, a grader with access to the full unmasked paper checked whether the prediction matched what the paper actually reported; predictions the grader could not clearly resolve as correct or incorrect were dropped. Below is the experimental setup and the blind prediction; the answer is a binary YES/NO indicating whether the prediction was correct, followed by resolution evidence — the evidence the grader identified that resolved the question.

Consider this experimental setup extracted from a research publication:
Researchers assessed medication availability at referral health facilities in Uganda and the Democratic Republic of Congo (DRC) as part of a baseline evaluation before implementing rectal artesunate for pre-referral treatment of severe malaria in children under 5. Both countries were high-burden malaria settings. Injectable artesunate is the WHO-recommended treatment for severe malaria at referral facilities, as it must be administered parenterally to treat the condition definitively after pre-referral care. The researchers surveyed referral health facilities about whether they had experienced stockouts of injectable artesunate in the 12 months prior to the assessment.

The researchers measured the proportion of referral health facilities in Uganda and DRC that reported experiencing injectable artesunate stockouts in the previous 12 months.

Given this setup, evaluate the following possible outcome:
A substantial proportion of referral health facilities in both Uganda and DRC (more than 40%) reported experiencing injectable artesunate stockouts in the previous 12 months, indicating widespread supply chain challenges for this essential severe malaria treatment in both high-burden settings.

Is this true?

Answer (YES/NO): YES